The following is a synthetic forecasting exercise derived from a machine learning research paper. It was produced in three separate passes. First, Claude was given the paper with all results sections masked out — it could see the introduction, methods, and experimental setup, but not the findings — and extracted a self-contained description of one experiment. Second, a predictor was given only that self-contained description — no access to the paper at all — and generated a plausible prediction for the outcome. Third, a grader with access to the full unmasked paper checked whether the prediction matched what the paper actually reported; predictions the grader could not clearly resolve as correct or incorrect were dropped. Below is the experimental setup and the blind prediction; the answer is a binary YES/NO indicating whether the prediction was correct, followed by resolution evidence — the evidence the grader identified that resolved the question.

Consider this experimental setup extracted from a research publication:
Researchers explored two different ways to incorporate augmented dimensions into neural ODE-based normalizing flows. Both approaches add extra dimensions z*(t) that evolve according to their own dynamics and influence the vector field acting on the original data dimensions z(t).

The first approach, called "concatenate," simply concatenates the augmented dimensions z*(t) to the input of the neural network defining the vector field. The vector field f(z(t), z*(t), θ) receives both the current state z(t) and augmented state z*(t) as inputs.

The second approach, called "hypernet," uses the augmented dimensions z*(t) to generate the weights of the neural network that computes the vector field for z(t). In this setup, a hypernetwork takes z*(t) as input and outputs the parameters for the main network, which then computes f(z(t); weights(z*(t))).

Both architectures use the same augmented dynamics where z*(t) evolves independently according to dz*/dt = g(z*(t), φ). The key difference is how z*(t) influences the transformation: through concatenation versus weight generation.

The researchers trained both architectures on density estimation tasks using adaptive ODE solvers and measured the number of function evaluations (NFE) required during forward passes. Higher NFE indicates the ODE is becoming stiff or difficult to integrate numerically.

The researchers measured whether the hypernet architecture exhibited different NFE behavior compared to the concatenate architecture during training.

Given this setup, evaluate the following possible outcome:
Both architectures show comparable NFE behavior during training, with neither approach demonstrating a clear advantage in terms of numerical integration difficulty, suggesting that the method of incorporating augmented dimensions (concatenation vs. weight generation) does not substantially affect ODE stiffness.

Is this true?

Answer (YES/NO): NO